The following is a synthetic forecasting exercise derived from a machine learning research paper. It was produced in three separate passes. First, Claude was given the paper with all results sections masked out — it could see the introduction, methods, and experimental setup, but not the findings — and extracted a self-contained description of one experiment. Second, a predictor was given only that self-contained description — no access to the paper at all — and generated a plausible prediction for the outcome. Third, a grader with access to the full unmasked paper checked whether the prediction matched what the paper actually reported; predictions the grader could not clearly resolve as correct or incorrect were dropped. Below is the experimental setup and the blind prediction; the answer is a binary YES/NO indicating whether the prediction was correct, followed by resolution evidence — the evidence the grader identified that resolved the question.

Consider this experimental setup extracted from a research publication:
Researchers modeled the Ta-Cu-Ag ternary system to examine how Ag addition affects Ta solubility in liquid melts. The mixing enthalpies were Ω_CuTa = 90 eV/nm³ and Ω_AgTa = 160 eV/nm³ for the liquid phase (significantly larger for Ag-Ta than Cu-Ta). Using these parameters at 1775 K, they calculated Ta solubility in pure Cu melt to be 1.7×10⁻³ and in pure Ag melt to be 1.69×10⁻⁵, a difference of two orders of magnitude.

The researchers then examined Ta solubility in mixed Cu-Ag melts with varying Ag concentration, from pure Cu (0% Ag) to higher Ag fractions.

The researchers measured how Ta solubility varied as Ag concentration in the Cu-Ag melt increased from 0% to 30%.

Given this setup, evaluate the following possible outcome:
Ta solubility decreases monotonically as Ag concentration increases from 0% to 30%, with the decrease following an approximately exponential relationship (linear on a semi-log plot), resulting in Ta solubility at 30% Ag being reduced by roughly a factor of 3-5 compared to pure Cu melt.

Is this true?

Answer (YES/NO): YES